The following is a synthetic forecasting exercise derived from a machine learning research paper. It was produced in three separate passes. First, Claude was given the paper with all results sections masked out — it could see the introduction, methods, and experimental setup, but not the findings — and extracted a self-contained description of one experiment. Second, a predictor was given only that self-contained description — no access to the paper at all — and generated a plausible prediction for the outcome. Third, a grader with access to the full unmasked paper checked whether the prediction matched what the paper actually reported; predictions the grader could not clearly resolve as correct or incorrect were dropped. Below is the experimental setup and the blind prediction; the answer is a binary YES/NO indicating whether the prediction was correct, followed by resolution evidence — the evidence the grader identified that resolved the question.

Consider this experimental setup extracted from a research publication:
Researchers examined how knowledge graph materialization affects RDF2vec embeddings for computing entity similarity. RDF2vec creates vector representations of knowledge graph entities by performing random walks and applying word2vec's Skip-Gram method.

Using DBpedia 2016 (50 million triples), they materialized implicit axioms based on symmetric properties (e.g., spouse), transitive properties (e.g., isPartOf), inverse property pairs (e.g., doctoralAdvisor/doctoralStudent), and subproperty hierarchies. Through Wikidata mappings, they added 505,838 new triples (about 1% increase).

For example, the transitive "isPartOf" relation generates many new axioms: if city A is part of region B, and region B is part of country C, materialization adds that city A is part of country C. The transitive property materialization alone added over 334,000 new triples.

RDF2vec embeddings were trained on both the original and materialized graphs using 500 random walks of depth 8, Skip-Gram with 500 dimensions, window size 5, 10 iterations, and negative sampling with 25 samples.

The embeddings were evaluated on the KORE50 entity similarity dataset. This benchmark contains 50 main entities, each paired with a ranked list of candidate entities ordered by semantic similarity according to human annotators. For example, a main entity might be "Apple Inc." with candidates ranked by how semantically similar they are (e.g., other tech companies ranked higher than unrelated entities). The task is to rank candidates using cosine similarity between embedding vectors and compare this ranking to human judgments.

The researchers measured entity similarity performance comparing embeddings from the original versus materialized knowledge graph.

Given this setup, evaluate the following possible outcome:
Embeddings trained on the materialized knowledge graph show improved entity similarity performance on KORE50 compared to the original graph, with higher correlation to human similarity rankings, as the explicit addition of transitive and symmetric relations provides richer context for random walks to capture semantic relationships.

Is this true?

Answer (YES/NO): NO